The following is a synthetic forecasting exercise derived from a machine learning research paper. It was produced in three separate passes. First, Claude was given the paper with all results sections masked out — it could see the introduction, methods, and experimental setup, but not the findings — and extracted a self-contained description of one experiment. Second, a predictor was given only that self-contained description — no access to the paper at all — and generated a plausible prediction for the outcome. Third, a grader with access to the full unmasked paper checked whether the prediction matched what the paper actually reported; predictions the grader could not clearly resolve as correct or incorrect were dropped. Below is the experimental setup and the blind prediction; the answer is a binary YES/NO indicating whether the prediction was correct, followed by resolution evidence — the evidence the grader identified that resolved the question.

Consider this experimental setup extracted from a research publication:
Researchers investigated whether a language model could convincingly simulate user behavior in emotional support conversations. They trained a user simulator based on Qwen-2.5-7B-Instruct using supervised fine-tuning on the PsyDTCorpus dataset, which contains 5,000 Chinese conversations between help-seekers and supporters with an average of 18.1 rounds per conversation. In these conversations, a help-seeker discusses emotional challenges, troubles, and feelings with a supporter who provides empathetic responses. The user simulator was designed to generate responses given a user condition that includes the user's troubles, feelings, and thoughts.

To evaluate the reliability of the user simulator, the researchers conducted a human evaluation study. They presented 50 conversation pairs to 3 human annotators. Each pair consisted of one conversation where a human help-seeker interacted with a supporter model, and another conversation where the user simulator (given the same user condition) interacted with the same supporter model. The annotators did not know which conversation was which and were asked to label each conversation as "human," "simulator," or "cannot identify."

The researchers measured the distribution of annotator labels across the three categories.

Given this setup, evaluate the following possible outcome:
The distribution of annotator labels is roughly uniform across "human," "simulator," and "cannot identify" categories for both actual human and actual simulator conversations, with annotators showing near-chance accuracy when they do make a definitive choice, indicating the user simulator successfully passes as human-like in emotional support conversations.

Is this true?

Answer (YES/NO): NO